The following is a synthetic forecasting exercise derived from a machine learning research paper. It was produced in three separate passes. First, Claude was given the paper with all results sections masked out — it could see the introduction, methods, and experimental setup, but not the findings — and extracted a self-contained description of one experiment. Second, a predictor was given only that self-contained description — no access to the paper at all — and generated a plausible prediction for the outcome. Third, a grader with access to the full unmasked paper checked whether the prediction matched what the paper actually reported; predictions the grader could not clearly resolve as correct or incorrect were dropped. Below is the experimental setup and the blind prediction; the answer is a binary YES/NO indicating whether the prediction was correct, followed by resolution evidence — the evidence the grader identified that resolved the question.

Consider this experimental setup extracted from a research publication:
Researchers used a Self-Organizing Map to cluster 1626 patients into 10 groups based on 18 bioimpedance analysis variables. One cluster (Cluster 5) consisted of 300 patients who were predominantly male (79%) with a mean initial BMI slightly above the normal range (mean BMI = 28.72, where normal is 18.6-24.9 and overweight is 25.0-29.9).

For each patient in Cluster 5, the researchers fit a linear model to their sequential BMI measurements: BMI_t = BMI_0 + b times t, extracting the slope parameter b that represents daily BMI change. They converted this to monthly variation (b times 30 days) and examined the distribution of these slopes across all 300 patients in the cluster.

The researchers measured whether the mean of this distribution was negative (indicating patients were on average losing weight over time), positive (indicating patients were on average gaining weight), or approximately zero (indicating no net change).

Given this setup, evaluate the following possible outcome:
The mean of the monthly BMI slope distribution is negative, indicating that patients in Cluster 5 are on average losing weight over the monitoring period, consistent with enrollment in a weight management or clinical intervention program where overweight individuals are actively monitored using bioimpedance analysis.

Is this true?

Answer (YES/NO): YES